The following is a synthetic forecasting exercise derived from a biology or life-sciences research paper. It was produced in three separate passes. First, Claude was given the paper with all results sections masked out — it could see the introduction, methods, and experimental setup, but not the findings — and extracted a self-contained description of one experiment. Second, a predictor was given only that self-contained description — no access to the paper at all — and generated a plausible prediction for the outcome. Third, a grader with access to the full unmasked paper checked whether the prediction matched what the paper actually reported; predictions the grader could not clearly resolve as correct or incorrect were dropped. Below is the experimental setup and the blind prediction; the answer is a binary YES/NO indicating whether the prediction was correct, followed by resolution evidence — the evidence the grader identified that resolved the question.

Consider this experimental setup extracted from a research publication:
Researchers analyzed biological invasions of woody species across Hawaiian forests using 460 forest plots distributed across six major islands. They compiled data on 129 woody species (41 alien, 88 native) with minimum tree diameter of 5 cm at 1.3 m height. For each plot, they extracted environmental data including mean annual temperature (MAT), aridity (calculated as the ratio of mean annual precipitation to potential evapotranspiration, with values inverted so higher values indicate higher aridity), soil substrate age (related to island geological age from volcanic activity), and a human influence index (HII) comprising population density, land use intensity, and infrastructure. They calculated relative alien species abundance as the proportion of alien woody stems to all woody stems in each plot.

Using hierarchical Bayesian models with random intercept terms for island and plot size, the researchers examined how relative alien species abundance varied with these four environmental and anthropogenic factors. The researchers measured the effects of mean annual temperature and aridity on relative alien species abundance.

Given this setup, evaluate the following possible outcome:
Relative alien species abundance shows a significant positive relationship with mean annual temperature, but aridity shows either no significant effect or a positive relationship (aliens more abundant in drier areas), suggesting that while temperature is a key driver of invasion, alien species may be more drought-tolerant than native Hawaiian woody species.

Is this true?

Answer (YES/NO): NO